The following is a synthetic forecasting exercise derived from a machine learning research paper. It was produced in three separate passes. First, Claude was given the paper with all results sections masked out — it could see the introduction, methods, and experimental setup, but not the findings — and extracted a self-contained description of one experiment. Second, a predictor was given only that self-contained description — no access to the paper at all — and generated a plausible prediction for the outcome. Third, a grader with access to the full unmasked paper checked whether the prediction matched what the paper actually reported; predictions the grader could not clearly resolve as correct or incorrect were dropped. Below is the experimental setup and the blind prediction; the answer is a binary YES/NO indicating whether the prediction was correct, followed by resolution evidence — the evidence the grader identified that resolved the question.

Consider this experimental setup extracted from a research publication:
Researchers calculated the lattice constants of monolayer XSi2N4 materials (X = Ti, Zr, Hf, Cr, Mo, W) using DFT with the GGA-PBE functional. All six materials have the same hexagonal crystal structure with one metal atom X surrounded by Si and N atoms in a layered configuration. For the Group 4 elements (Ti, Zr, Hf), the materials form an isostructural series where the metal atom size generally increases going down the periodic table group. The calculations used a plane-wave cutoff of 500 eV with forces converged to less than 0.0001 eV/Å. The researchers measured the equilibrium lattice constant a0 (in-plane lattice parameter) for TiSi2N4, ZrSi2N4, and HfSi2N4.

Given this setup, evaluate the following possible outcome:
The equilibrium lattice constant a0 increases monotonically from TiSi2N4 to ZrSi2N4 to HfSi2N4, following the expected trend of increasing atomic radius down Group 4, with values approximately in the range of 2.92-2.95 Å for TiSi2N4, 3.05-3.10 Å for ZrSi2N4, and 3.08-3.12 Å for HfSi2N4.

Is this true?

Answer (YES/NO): NO